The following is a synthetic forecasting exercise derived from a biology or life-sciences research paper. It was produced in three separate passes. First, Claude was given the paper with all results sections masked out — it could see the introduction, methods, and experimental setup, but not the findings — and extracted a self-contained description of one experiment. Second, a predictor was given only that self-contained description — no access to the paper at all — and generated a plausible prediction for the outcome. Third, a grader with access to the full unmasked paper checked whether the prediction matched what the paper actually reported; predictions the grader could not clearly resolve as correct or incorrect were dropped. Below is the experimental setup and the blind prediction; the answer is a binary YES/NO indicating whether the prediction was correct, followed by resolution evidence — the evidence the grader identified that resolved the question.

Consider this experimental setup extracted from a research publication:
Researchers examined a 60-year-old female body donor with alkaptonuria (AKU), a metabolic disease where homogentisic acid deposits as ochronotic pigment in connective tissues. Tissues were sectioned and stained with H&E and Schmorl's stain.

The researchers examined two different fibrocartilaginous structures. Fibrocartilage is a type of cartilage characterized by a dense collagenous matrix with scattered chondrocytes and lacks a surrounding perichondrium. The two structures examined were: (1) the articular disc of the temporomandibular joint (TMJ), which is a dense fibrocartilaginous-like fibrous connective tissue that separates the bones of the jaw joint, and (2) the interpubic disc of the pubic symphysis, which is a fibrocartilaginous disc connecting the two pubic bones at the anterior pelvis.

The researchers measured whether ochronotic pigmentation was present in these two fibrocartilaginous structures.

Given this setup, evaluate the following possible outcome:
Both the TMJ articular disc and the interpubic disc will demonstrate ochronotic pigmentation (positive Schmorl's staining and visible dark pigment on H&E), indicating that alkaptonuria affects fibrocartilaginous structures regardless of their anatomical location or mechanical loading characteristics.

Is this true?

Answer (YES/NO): NO